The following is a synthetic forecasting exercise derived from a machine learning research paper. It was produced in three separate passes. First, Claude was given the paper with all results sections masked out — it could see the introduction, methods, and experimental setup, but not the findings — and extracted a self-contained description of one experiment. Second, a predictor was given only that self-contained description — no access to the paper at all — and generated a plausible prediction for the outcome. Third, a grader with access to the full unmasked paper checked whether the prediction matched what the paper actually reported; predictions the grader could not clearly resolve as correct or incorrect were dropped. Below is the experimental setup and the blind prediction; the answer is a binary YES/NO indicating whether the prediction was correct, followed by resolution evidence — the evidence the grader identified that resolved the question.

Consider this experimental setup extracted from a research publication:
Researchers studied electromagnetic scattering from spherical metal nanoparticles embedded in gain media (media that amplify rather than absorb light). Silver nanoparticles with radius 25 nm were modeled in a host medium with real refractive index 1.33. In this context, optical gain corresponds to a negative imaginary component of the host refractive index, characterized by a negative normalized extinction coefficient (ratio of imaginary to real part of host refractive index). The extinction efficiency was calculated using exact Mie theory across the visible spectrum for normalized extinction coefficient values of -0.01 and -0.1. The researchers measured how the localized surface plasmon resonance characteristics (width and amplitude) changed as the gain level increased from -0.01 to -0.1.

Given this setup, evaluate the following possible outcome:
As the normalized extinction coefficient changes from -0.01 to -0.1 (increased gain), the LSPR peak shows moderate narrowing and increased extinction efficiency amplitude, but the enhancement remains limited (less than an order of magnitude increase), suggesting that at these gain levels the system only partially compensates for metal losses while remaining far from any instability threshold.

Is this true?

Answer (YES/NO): NO